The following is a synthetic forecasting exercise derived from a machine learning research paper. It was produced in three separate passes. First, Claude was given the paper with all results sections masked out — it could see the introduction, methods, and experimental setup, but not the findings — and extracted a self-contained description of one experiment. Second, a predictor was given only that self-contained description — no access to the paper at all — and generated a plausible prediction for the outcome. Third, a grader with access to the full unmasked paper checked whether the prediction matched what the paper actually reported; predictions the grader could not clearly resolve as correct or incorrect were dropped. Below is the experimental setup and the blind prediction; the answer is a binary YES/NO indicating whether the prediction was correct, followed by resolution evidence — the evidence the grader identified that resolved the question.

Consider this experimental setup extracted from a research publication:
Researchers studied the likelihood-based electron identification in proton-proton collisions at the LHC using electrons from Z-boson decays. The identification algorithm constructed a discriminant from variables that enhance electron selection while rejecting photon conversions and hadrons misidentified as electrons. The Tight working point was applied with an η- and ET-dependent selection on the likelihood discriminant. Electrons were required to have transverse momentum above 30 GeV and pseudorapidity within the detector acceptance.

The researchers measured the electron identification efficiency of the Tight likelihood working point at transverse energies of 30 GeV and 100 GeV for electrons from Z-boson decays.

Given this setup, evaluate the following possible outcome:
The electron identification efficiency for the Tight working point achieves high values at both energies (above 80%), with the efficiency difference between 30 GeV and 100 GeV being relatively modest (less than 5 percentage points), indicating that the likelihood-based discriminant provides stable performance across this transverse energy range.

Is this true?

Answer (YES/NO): NO